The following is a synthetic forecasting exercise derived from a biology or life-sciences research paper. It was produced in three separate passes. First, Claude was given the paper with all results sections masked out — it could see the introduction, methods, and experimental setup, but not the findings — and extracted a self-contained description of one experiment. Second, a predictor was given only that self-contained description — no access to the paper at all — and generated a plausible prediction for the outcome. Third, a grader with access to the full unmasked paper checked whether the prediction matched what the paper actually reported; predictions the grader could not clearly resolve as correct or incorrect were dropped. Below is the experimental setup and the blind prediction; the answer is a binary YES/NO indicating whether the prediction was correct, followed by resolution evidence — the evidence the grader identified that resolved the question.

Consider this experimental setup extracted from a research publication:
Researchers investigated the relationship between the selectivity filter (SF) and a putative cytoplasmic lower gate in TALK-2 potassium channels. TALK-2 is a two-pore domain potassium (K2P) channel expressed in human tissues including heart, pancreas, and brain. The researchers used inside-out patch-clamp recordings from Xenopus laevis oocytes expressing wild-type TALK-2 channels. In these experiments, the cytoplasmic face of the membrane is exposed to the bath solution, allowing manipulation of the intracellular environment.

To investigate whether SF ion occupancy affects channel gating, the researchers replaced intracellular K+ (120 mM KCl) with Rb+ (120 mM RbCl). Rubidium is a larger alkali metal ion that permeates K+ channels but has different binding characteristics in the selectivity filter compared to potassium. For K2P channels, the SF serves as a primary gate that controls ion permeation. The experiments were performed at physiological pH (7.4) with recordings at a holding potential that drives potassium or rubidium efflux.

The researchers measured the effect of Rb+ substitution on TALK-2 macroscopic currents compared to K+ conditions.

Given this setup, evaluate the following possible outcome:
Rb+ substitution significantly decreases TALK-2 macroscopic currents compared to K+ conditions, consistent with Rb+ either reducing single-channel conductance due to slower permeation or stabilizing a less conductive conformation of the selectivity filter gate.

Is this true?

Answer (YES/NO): NO